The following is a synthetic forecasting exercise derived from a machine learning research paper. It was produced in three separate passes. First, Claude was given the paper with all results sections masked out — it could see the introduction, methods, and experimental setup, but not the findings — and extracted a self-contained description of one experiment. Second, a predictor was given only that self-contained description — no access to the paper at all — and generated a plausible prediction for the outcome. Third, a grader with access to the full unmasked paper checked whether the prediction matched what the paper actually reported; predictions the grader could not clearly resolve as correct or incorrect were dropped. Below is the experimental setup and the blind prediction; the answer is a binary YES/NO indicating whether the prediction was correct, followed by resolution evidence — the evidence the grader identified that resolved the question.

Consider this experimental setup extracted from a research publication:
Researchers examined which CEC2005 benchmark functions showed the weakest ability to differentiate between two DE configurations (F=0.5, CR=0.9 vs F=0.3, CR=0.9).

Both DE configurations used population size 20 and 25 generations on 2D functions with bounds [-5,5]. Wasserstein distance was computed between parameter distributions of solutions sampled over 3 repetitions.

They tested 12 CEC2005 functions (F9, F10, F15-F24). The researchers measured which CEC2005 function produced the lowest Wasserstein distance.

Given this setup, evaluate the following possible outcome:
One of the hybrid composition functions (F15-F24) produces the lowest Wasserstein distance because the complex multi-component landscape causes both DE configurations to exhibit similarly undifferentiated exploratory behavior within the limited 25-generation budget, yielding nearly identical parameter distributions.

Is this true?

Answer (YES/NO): NO